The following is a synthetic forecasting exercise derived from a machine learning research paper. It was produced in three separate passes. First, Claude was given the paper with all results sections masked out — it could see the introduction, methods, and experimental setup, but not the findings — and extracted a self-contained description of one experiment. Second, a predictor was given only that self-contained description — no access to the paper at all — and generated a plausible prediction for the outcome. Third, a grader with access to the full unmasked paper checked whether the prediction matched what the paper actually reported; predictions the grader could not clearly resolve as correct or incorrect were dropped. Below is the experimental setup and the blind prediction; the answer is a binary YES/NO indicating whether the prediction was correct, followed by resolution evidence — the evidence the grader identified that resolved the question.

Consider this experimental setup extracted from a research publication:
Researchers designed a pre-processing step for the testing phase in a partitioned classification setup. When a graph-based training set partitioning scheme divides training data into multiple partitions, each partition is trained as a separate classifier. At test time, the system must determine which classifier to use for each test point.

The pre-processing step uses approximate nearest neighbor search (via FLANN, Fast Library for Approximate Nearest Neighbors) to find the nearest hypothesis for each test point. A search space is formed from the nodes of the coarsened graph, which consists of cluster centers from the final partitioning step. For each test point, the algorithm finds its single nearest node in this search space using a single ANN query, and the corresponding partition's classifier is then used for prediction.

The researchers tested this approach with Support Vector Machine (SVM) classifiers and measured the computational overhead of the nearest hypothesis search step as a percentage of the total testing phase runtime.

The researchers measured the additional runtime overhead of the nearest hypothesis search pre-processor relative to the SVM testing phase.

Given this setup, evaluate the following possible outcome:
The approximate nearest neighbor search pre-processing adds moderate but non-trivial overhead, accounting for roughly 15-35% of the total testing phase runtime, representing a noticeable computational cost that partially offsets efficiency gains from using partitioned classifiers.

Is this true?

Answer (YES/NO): NO